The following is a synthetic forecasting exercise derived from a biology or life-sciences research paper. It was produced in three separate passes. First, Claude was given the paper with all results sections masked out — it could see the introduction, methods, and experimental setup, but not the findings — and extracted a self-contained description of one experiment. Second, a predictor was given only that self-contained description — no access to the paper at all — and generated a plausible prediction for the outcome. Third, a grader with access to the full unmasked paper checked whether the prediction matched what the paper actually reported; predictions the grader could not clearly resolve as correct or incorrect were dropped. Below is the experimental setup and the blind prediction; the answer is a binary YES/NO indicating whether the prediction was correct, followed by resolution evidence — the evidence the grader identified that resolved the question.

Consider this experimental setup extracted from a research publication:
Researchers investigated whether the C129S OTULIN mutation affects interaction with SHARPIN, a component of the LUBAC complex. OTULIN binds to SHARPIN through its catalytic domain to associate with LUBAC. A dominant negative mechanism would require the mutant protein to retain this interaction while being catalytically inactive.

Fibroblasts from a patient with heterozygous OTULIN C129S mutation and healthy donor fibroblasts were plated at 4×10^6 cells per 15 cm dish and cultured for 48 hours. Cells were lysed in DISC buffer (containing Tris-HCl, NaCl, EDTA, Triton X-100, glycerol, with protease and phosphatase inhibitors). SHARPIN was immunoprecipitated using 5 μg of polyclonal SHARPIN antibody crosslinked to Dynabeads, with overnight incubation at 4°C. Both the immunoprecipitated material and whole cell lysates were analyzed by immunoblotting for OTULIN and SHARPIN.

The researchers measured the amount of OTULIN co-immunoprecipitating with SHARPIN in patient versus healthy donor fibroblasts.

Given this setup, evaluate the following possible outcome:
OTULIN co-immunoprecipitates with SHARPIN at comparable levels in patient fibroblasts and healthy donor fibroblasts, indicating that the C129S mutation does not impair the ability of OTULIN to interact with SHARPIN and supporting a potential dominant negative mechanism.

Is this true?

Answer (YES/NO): NO